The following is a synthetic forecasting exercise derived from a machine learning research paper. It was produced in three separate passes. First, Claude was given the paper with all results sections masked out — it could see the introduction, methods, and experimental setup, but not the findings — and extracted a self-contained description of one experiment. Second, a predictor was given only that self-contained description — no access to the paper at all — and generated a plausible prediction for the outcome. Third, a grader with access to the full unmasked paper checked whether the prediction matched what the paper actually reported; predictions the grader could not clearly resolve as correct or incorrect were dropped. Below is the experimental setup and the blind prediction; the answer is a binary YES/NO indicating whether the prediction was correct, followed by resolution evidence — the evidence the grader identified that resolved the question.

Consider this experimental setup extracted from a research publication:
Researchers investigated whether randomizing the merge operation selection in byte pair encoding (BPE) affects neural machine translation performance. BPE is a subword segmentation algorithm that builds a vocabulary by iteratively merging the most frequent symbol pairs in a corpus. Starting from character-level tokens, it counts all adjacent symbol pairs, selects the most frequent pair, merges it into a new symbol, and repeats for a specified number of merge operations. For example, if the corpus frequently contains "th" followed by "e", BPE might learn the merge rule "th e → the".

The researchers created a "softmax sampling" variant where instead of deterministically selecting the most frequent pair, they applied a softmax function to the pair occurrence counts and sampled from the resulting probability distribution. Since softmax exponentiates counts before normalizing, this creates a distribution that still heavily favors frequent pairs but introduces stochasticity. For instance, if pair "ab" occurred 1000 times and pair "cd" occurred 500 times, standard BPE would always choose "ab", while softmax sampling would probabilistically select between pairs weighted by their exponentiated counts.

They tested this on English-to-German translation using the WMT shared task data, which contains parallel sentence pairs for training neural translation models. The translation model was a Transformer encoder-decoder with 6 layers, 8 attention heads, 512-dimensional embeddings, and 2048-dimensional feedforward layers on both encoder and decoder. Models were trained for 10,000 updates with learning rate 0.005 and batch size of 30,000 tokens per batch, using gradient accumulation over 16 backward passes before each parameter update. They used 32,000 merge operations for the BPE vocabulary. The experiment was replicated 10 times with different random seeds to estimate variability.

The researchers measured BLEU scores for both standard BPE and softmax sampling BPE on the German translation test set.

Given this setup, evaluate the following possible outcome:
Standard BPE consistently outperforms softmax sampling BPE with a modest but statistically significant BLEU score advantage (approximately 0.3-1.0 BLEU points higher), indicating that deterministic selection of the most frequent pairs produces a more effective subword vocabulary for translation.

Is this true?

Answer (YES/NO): NO